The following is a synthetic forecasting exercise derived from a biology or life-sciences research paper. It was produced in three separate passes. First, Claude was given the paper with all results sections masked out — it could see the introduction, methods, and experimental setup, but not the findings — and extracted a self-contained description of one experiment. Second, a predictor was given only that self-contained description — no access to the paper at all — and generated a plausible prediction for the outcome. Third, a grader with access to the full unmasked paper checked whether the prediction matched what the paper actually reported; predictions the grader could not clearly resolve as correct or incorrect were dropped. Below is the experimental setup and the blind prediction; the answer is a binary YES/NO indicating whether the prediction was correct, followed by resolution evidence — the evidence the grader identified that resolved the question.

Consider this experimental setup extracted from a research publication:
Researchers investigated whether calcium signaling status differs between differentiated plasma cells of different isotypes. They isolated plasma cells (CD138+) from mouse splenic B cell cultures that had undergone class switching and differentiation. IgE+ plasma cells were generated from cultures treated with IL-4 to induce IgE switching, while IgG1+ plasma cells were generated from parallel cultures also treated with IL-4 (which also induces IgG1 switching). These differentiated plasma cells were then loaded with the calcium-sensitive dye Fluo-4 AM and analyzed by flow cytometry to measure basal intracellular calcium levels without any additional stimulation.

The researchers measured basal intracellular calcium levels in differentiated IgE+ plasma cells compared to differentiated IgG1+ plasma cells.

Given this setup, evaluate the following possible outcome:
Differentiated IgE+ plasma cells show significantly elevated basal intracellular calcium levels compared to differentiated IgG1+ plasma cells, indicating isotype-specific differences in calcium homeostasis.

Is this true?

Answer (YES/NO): YES